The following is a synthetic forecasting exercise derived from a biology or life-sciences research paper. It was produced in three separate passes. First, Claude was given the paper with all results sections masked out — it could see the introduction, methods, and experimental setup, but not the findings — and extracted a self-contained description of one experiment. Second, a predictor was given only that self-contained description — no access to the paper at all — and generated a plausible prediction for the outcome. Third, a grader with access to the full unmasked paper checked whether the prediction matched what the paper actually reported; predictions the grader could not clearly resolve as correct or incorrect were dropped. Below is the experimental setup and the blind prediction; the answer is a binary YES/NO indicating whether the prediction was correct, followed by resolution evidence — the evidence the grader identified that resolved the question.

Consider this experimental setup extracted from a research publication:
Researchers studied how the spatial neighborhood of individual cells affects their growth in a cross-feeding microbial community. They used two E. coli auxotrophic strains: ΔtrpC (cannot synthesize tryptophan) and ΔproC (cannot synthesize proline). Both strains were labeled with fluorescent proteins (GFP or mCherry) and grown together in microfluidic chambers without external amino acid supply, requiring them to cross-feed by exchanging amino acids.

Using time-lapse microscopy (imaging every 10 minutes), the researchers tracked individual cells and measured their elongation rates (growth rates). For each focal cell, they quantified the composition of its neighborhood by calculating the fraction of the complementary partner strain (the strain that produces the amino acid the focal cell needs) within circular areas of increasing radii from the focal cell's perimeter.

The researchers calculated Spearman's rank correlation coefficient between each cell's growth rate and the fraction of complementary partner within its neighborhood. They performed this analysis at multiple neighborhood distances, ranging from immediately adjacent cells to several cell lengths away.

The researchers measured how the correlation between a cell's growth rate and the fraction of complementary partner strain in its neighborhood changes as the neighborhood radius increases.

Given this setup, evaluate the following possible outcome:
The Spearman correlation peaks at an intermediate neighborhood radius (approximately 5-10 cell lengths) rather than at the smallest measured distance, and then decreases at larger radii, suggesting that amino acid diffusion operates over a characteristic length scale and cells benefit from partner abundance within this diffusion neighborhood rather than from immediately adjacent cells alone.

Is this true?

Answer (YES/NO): NO